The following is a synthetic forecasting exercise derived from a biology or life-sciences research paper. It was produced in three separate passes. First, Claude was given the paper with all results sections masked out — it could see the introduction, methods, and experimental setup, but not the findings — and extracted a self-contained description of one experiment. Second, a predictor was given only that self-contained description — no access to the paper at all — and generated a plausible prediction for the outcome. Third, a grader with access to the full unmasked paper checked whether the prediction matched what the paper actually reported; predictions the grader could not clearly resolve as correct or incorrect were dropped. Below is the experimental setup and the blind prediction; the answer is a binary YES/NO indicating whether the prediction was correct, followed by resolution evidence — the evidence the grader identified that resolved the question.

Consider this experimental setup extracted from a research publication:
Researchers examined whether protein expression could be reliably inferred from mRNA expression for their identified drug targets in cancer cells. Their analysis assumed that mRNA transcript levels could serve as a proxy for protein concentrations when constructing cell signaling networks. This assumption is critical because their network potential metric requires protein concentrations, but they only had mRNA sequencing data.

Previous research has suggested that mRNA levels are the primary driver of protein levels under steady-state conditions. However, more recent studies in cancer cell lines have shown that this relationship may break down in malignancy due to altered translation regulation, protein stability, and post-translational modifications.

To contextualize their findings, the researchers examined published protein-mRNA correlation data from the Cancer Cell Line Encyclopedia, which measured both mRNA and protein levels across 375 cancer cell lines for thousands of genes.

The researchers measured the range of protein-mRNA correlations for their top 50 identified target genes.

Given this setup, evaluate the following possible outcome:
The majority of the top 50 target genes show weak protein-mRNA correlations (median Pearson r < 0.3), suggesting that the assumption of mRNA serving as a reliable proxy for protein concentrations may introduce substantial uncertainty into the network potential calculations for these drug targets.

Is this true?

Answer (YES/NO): NO